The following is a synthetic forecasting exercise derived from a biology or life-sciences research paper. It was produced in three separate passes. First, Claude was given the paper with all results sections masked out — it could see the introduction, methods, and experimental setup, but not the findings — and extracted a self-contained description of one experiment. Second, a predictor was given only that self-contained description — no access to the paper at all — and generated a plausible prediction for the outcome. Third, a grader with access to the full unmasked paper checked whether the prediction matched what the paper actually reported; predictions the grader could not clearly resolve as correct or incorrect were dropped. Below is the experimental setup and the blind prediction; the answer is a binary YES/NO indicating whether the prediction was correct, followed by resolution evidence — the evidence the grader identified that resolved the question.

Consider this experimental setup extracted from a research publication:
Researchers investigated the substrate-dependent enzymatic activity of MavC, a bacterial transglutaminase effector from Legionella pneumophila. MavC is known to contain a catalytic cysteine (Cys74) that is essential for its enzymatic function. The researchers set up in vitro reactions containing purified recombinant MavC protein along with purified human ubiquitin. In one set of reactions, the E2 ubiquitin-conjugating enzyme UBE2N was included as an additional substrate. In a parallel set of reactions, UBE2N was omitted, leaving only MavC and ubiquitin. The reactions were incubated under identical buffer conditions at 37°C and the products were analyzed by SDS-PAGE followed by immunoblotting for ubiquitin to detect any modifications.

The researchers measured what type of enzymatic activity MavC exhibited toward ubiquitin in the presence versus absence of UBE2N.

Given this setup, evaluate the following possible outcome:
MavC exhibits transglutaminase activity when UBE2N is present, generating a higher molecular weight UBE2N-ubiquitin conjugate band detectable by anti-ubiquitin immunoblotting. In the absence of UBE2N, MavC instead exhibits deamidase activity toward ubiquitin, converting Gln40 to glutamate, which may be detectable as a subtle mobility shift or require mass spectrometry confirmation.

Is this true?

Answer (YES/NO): YES